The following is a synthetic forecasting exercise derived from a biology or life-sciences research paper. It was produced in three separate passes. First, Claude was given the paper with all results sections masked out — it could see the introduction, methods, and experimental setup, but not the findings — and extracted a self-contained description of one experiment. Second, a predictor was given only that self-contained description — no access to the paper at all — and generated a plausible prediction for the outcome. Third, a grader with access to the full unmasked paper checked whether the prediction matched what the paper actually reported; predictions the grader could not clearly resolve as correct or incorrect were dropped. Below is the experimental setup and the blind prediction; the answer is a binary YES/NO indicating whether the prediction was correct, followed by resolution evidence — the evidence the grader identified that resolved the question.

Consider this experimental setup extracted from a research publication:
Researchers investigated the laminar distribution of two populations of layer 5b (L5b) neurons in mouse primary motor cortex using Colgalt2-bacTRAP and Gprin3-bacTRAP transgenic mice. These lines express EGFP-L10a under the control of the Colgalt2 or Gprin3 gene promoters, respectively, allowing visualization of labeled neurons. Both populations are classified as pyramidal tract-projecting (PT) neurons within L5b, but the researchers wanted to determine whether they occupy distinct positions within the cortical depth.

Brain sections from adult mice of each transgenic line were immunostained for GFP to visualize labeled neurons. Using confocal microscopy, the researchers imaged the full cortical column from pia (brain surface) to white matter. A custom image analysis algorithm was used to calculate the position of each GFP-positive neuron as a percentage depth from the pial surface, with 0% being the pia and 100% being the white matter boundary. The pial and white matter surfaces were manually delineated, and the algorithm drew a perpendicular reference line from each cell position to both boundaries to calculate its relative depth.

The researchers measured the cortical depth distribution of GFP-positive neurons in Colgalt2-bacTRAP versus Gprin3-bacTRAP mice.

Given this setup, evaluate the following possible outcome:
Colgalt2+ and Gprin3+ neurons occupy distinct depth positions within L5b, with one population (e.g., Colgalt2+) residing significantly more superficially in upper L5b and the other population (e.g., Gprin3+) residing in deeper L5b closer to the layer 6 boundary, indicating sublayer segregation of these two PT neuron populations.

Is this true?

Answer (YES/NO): YES